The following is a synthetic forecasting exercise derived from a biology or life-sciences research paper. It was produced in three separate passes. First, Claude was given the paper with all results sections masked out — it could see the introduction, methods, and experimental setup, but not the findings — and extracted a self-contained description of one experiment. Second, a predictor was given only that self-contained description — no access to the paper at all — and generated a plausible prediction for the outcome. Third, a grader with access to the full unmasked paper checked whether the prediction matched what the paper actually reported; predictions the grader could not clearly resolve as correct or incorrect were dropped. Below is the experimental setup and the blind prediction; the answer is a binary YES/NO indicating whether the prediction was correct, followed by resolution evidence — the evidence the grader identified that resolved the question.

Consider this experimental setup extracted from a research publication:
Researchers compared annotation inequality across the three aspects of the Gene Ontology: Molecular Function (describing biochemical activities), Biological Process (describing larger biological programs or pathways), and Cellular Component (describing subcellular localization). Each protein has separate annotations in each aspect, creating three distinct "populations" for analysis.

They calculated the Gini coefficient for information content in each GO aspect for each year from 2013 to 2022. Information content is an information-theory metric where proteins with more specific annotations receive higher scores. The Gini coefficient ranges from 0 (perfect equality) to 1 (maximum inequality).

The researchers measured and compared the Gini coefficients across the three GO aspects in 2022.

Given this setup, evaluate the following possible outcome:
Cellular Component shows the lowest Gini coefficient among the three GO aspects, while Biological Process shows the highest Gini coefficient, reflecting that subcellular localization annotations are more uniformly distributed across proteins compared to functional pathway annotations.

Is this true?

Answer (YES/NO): NO